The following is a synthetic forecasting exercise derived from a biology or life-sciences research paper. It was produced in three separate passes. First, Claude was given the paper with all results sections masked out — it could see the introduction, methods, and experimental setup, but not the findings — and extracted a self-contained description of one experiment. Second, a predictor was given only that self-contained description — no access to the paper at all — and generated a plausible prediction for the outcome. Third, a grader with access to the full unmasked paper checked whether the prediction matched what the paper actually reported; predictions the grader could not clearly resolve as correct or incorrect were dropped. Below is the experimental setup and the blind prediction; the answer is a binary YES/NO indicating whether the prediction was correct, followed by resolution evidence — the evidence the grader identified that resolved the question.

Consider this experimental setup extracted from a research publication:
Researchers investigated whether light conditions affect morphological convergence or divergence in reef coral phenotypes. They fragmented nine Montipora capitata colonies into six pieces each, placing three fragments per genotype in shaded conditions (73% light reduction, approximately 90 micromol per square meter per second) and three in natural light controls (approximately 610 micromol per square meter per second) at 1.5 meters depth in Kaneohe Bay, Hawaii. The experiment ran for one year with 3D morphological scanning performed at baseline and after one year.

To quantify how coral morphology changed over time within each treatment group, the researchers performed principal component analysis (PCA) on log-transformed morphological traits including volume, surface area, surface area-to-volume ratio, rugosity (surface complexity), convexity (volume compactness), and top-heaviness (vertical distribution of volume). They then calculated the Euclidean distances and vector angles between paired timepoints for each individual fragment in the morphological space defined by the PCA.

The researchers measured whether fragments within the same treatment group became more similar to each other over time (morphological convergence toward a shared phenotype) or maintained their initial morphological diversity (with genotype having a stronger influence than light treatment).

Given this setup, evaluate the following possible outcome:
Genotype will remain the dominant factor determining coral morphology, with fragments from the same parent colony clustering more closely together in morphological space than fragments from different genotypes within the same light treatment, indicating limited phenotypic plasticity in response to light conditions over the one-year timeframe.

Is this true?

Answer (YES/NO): NO